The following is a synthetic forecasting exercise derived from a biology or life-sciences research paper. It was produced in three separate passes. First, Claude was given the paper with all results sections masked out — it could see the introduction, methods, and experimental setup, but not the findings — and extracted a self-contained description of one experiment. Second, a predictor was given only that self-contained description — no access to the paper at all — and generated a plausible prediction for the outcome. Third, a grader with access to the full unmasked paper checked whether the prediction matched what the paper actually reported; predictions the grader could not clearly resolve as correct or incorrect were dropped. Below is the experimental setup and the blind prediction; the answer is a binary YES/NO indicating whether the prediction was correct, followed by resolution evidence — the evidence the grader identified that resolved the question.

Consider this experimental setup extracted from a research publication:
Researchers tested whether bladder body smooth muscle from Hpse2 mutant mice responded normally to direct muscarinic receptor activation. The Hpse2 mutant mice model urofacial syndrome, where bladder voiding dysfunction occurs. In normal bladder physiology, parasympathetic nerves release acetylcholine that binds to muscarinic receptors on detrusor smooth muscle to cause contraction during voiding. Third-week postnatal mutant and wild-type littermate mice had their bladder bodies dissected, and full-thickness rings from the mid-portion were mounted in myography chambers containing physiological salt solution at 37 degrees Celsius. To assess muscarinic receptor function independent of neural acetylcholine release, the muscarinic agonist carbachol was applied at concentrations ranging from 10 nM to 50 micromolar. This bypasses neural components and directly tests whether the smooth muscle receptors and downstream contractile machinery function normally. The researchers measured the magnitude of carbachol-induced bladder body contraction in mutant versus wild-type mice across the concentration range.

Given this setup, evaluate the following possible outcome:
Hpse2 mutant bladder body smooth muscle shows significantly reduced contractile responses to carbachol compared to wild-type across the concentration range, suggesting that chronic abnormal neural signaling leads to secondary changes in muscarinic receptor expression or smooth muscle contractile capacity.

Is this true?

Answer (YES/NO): NO